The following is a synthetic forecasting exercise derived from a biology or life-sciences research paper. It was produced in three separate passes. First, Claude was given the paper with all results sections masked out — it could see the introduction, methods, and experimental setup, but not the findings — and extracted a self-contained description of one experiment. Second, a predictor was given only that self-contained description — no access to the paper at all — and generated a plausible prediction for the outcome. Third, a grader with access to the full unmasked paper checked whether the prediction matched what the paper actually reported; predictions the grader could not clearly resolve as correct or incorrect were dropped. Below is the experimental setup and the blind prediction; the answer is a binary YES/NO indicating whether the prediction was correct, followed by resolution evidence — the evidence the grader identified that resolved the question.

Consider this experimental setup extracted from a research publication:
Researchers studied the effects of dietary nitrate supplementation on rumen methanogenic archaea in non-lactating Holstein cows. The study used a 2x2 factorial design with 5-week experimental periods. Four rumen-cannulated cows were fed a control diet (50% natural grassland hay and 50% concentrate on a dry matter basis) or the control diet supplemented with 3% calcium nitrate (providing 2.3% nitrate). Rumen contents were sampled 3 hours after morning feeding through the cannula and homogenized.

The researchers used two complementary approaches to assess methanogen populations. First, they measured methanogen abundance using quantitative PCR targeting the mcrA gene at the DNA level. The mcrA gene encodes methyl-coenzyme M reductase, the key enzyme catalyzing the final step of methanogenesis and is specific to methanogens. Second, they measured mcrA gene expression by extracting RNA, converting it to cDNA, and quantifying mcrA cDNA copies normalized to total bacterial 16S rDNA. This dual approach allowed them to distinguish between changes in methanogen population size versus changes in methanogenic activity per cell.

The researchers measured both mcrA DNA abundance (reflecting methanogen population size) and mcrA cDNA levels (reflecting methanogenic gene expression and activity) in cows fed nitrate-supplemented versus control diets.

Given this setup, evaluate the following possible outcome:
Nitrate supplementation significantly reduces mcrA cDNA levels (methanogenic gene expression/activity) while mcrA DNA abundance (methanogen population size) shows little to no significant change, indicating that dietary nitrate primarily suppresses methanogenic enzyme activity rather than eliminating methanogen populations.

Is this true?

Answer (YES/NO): YES